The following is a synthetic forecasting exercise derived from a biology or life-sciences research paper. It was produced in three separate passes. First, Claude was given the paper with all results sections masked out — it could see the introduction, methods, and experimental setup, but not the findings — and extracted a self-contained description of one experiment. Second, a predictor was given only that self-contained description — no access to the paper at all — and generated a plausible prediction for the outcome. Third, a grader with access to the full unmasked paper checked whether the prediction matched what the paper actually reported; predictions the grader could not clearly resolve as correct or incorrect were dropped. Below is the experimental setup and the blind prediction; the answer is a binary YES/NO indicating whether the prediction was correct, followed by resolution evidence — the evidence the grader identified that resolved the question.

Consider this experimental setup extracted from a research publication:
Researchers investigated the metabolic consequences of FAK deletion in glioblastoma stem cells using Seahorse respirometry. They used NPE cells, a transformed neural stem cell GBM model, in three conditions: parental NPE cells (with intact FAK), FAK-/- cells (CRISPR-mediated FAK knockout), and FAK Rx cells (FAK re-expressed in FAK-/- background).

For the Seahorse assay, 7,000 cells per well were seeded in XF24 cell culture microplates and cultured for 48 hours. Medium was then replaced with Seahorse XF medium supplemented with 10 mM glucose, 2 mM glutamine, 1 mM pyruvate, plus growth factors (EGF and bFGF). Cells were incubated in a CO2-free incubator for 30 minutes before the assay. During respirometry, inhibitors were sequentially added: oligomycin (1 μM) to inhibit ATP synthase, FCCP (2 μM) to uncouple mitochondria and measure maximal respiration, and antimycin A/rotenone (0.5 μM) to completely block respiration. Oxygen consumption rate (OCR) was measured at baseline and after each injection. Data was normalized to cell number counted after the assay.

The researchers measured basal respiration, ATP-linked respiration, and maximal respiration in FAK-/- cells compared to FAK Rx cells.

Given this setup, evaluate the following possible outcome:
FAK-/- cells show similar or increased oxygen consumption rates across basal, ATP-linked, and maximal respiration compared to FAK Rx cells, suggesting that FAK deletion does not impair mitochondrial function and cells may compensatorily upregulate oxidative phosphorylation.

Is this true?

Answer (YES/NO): NO